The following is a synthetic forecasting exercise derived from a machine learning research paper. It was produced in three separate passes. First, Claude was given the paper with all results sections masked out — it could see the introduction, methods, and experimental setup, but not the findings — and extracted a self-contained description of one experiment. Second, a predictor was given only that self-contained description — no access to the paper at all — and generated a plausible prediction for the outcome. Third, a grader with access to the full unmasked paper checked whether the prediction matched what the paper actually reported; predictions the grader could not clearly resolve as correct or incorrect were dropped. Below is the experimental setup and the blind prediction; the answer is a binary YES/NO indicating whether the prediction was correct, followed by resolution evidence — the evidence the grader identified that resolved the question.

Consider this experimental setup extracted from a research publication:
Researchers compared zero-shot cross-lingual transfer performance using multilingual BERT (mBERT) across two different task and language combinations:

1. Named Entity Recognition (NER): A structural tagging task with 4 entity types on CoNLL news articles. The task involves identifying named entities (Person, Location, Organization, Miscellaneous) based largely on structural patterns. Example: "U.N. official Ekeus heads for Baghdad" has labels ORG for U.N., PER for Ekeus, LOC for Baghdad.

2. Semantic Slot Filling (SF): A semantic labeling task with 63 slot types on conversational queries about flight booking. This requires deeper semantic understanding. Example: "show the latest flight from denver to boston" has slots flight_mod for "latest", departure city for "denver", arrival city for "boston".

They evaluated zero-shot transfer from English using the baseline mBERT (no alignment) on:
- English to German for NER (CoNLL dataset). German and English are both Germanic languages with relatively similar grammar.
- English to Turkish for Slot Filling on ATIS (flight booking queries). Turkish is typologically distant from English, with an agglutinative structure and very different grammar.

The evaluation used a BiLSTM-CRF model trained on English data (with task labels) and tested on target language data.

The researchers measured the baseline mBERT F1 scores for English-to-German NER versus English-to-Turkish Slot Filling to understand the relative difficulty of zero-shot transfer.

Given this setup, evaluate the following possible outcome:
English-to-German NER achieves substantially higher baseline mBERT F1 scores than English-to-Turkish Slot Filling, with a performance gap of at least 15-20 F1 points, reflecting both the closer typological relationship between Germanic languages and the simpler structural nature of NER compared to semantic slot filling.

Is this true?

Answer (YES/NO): YES